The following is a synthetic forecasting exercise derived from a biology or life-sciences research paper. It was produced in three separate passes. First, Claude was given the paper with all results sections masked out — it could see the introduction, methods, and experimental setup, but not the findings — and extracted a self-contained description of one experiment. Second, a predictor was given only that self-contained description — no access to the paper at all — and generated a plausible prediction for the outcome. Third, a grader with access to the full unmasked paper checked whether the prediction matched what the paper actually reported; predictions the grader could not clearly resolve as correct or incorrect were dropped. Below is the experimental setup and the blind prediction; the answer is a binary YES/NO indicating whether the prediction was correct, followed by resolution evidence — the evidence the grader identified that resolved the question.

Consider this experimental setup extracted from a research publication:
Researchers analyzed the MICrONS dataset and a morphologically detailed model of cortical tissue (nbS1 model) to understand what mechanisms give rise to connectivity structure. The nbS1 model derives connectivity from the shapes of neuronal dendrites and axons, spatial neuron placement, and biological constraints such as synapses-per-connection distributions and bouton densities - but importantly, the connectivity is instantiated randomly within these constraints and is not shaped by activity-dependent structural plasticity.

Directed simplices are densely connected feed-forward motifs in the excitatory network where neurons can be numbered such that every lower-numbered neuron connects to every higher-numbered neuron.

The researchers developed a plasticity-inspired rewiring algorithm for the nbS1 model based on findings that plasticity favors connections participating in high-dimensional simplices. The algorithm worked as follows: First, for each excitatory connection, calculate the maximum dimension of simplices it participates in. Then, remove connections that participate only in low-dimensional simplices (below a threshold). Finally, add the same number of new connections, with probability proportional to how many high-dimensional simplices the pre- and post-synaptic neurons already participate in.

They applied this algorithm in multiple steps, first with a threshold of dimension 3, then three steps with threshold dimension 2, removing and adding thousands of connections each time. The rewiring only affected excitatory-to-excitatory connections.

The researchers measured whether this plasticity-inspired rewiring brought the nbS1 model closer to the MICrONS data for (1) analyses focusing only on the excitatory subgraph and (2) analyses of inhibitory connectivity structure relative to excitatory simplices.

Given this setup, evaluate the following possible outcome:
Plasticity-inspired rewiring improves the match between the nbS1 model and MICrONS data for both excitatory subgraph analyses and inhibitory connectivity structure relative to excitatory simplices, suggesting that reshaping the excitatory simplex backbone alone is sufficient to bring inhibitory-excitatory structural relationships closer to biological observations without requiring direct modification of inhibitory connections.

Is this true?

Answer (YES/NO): NO